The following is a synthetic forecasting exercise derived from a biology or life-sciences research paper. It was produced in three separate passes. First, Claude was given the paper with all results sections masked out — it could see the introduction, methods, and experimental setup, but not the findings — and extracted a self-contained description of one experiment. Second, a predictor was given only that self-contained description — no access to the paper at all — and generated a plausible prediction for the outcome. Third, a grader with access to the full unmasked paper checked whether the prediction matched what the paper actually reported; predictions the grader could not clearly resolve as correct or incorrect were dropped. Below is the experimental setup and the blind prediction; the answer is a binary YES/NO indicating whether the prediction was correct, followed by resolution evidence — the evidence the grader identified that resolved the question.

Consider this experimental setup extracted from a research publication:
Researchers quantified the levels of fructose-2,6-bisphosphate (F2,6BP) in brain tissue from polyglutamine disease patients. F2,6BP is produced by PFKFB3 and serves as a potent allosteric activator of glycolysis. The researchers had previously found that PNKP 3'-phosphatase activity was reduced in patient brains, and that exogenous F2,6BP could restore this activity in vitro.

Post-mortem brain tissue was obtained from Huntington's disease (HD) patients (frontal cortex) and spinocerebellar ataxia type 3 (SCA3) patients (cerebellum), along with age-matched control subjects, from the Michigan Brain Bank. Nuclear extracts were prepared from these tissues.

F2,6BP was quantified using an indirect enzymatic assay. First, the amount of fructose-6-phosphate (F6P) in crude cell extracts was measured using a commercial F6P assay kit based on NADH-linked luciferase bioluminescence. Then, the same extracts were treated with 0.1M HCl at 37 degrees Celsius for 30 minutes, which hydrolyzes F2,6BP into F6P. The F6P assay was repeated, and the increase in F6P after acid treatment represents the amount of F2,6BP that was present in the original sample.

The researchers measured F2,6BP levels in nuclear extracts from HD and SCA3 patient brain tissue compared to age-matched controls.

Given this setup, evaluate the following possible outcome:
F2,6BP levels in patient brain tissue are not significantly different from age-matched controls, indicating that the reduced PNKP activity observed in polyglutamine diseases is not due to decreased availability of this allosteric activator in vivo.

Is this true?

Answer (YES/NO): NO